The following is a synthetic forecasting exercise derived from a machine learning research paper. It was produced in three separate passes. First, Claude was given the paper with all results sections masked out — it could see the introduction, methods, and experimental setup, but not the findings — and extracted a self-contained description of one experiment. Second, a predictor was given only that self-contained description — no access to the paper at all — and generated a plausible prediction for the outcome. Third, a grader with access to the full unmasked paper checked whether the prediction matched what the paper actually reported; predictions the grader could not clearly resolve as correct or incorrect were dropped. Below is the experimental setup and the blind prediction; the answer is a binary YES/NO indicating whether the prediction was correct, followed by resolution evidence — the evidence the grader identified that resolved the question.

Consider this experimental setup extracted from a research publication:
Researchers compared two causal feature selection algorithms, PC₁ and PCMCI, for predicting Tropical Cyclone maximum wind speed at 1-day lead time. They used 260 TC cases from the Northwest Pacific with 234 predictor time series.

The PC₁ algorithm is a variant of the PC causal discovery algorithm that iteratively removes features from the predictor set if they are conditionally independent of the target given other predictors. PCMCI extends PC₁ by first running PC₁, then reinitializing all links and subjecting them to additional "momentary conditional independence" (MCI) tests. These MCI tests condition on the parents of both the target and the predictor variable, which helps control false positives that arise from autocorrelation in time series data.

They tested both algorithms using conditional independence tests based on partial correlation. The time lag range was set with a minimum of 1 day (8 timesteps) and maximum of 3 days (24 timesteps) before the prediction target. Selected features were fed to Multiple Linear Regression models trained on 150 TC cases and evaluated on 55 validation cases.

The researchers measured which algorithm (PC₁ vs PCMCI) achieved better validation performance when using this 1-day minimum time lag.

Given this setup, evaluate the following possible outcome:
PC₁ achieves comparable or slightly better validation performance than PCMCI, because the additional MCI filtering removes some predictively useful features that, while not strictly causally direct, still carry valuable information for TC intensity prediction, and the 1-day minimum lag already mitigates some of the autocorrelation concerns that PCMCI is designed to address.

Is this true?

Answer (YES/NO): NO